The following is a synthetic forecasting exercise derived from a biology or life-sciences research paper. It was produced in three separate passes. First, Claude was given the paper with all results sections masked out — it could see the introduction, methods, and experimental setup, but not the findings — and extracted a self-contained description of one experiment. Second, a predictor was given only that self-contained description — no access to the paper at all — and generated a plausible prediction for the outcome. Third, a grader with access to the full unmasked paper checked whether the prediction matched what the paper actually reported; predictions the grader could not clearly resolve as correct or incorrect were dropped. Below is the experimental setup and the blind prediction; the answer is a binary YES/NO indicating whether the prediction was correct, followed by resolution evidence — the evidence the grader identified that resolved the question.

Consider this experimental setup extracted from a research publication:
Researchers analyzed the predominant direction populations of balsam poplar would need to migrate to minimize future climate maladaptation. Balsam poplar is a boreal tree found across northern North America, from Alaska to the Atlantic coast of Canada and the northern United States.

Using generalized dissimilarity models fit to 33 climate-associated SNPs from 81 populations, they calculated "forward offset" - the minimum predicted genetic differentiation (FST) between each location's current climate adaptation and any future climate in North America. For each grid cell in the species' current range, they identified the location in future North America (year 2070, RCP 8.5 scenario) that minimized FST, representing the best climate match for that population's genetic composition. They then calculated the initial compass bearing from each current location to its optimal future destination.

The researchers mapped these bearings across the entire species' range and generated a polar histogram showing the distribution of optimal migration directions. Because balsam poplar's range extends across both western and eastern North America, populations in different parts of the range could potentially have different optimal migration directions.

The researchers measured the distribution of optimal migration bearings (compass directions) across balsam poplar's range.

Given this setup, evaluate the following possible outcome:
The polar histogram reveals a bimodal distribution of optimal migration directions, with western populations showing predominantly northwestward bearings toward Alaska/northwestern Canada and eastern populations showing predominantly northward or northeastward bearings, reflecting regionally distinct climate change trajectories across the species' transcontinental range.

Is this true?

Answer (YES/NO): NO